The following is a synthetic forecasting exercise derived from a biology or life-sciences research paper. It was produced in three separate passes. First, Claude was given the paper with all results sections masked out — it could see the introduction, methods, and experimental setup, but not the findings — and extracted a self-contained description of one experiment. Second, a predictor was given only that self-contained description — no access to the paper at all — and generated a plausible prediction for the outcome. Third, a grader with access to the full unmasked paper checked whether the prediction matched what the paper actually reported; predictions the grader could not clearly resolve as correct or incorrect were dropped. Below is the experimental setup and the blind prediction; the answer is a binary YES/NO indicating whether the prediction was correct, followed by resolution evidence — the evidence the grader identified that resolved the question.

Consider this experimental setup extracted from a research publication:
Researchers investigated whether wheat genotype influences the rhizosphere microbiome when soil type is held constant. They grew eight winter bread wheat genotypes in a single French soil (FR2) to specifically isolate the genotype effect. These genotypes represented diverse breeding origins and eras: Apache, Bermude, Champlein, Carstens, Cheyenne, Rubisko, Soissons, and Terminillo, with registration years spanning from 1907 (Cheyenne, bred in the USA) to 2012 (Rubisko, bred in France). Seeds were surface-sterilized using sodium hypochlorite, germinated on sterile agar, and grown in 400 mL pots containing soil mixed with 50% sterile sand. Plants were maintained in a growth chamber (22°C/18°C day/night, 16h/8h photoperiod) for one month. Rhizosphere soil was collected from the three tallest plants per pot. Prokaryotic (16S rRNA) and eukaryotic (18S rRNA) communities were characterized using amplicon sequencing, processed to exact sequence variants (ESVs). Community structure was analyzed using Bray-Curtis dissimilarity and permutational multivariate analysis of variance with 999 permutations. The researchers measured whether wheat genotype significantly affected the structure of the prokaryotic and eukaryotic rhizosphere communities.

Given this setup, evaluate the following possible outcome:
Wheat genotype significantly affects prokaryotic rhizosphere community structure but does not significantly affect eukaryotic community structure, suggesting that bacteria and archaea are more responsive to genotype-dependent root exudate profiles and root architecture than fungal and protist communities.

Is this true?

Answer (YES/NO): YES